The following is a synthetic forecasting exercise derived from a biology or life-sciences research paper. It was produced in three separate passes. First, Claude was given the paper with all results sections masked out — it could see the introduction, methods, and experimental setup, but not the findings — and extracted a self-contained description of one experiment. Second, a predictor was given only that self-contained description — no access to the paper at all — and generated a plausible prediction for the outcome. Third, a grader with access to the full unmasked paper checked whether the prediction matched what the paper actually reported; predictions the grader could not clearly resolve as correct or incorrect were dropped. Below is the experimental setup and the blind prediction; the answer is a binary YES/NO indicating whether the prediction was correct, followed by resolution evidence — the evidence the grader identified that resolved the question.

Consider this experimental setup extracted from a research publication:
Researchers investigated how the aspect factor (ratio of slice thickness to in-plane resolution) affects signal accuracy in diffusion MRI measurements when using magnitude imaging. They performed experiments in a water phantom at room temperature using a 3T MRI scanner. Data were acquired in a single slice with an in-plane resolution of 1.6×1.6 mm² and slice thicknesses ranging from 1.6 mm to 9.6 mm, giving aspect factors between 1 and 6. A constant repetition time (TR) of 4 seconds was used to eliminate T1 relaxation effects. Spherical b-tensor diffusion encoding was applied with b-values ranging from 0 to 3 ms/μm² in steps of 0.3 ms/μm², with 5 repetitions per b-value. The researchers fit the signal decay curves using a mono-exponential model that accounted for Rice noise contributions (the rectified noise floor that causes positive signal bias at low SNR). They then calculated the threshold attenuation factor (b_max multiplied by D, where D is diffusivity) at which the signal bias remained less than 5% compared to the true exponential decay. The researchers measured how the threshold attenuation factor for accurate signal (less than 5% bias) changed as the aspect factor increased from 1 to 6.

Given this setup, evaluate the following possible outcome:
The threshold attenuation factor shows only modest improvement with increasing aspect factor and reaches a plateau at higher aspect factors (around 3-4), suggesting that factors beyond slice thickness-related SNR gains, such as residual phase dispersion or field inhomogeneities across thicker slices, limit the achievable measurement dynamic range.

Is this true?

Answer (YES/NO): NO